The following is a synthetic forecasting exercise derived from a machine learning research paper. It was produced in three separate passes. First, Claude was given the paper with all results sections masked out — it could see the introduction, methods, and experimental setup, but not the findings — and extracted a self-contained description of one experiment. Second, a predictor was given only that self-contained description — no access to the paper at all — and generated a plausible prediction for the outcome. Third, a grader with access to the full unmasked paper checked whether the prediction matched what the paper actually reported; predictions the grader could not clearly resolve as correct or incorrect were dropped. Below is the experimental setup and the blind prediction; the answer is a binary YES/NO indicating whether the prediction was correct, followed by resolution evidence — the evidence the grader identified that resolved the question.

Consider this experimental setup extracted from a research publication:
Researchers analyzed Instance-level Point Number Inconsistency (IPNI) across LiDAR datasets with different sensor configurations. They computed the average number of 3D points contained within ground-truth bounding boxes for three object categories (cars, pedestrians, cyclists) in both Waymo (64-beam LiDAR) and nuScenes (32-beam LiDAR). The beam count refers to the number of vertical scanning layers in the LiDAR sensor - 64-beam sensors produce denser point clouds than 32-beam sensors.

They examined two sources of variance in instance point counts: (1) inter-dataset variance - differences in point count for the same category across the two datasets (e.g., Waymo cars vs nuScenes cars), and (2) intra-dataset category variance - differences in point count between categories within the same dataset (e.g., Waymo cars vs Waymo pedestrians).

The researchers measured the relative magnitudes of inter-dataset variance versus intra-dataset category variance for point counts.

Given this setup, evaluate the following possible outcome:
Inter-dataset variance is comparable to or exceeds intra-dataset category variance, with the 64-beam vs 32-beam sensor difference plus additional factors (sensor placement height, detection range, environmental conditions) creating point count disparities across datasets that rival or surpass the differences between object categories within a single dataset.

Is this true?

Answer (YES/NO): YES